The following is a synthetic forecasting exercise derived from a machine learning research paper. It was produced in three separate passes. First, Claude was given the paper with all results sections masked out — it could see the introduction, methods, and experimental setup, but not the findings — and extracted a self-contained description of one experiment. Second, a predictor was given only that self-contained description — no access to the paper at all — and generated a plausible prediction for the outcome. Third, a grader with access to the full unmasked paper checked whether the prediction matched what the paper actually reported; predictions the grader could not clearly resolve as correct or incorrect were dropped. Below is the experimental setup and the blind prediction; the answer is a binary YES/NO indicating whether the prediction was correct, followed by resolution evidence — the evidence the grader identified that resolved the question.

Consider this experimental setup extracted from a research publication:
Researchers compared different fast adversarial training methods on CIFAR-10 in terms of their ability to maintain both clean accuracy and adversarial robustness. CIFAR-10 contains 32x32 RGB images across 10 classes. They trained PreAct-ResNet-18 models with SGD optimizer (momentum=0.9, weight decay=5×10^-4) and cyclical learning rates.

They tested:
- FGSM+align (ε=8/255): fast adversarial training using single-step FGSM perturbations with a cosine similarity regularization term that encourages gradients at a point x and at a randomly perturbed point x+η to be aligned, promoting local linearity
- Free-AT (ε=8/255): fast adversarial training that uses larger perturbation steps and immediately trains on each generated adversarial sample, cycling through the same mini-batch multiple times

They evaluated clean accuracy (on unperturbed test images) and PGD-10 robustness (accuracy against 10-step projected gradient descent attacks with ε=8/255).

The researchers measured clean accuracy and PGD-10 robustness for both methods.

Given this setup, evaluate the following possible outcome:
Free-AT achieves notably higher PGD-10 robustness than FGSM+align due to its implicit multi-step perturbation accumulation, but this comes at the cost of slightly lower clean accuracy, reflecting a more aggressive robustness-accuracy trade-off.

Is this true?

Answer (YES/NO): NO